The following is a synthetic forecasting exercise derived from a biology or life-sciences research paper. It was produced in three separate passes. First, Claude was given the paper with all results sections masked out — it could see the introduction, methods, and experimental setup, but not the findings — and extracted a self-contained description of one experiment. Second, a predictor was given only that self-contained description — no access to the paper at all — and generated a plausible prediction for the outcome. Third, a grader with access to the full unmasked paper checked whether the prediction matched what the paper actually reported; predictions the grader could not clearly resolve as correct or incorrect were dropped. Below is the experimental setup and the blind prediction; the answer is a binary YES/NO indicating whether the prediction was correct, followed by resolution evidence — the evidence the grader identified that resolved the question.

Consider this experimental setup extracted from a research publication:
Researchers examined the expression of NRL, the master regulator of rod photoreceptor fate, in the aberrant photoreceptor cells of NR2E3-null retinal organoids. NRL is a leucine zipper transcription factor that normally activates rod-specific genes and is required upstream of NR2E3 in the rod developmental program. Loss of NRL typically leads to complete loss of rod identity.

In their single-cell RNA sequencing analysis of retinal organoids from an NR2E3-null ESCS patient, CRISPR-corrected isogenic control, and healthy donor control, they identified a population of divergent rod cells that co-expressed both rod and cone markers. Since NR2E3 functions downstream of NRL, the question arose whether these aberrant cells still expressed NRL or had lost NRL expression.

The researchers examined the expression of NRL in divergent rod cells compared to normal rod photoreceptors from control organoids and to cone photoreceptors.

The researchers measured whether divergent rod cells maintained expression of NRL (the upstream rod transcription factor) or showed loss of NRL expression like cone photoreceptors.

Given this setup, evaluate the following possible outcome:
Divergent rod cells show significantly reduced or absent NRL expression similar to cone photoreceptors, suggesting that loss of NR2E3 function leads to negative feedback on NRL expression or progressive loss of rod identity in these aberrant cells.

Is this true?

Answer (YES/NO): NO